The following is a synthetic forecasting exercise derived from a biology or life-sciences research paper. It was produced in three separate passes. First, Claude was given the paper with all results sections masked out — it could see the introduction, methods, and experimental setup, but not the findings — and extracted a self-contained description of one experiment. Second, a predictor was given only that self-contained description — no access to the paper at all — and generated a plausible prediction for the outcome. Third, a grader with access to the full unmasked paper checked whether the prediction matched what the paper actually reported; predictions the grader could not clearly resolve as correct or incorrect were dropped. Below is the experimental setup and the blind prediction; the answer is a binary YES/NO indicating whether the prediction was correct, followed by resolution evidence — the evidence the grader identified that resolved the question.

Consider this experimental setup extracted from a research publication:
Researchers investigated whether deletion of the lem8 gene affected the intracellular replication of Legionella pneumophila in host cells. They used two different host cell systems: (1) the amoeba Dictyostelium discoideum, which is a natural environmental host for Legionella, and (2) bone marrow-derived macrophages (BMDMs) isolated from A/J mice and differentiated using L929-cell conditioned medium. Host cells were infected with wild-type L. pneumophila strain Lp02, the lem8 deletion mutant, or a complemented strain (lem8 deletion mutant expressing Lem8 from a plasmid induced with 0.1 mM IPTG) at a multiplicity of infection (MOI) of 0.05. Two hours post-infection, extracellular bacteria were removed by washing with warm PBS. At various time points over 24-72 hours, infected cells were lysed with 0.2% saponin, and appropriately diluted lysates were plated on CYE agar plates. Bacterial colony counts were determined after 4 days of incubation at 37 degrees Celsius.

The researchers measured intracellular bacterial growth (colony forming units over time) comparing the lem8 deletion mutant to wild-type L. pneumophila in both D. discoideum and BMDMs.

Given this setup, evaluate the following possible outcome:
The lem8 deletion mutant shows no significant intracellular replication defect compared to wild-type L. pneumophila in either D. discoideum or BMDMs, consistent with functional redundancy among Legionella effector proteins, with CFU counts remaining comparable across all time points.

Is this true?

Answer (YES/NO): YES